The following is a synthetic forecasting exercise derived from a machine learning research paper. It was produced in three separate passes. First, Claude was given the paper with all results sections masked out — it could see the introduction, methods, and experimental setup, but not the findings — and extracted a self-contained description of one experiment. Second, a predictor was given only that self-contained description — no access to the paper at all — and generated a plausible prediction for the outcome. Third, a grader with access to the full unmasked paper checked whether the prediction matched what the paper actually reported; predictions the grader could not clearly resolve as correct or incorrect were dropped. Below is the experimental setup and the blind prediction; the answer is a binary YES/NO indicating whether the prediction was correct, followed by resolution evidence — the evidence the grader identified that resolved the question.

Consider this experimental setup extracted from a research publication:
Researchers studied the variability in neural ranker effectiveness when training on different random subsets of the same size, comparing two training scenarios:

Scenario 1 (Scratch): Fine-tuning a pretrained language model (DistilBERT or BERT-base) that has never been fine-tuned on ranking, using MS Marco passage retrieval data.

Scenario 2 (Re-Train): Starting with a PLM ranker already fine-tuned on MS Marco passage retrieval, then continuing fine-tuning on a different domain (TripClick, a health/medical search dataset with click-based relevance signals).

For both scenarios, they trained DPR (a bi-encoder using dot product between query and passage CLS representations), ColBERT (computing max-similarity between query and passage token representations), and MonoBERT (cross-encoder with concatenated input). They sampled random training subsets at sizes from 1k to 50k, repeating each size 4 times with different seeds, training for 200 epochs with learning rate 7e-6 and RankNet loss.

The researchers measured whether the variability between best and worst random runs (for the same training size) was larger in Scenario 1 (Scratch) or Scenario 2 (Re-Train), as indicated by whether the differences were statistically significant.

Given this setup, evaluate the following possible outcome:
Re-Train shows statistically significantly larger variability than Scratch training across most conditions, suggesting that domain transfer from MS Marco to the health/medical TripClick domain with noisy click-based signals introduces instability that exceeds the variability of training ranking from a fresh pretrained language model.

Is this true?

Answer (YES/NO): NO